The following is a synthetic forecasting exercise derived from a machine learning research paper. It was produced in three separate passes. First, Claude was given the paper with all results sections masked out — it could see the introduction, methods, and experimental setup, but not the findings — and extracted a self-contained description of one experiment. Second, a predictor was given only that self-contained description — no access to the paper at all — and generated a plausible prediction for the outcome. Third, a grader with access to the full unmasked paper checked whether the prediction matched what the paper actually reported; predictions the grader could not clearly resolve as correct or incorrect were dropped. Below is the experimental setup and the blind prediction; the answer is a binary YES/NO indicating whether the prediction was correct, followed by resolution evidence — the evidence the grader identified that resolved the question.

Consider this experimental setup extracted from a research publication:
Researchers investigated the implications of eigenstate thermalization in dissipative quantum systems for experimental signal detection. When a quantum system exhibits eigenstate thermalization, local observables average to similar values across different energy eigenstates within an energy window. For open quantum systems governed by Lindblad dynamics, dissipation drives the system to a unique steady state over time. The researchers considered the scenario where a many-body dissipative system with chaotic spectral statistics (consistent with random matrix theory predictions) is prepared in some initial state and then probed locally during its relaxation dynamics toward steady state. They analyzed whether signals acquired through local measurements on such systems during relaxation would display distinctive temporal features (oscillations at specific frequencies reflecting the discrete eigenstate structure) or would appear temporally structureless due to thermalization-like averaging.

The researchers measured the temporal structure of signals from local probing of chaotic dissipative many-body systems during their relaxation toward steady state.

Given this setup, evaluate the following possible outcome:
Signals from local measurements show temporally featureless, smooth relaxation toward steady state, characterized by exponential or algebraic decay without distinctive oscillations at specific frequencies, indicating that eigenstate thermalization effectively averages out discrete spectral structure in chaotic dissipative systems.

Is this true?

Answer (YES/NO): YES